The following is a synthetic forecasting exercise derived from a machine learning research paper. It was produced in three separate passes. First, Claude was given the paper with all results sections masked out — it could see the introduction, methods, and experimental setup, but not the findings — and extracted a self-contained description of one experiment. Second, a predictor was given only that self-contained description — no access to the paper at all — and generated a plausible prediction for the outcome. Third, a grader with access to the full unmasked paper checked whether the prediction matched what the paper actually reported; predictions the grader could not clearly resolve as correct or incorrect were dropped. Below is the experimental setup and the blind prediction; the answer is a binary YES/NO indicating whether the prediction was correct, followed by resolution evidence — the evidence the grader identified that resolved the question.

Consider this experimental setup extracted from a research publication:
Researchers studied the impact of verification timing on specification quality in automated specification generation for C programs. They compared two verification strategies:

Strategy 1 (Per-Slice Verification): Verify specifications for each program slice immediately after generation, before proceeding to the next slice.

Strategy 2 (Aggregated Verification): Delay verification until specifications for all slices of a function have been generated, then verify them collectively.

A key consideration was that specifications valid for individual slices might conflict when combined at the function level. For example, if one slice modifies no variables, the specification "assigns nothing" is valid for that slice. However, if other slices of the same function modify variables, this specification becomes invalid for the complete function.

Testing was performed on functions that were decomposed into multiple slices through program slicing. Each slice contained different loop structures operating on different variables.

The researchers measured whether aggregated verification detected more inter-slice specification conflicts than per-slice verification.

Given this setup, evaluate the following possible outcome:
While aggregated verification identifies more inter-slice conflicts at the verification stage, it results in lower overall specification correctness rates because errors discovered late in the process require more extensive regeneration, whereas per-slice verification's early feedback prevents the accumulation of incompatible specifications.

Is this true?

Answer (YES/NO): NO